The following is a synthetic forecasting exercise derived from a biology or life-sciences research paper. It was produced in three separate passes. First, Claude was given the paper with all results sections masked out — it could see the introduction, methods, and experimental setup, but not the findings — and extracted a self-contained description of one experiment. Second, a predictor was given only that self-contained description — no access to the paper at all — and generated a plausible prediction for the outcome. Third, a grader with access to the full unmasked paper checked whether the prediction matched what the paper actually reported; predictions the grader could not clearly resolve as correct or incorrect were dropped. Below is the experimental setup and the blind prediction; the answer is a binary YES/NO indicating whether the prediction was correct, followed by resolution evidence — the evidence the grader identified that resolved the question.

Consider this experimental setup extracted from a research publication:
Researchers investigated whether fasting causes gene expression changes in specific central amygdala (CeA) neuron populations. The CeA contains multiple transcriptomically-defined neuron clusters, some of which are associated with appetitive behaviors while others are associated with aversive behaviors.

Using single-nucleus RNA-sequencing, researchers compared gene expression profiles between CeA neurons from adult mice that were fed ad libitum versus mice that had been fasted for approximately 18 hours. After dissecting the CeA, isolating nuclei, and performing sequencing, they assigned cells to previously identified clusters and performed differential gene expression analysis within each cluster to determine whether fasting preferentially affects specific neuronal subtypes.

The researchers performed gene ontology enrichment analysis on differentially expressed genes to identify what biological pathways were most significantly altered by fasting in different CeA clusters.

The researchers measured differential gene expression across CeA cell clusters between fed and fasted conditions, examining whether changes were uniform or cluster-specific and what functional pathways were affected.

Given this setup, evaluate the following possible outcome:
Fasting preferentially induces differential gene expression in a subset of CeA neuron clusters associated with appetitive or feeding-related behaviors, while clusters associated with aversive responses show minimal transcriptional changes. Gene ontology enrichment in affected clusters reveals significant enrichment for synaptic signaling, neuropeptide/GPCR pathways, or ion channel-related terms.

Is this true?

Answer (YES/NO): NO